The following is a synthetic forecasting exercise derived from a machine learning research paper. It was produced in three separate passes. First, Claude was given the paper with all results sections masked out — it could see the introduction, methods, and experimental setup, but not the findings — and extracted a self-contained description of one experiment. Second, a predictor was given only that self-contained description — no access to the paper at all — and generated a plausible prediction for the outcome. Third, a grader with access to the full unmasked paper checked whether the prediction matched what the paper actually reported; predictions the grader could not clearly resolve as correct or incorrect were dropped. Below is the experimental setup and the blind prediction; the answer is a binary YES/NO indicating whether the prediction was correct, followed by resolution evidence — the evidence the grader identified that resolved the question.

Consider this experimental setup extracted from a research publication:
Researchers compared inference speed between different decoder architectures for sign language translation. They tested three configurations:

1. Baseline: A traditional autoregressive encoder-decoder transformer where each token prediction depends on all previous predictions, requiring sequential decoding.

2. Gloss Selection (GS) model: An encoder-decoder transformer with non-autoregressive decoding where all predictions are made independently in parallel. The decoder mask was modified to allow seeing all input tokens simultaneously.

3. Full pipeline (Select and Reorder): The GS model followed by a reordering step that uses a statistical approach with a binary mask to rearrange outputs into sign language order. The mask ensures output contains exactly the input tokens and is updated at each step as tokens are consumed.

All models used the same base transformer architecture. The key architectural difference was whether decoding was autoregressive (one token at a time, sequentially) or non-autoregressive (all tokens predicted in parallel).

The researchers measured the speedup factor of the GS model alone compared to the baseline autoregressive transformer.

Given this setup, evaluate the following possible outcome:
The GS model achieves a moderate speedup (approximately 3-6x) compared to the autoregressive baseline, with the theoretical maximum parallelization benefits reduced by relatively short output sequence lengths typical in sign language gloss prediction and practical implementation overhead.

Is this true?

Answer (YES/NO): NO